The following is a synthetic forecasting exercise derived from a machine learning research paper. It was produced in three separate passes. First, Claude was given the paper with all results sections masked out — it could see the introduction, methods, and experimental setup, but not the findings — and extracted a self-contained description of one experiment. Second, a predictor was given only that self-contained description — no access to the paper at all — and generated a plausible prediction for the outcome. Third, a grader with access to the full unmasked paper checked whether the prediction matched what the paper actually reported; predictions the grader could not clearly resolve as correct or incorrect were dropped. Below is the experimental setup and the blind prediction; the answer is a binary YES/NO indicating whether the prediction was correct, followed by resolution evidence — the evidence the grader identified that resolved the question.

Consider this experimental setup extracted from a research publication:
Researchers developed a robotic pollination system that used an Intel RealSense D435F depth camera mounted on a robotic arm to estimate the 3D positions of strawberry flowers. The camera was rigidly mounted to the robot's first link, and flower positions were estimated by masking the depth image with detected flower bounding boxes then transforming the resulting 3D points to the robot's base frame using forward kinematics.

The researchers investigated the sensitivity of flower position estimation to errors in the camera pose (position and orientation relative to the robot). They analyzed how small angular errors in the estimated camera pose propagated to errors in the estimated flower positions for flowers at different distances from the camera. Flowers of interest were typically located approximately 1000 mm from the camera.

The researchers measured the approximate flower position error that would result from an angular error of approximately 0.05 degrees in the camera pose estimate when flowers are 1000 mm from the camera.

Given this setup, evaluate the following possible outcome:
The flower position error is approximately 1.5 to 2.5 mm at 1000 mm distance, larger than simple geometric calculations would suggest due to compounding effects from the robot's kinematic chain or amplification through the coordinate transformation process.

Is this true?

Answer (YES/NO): NO